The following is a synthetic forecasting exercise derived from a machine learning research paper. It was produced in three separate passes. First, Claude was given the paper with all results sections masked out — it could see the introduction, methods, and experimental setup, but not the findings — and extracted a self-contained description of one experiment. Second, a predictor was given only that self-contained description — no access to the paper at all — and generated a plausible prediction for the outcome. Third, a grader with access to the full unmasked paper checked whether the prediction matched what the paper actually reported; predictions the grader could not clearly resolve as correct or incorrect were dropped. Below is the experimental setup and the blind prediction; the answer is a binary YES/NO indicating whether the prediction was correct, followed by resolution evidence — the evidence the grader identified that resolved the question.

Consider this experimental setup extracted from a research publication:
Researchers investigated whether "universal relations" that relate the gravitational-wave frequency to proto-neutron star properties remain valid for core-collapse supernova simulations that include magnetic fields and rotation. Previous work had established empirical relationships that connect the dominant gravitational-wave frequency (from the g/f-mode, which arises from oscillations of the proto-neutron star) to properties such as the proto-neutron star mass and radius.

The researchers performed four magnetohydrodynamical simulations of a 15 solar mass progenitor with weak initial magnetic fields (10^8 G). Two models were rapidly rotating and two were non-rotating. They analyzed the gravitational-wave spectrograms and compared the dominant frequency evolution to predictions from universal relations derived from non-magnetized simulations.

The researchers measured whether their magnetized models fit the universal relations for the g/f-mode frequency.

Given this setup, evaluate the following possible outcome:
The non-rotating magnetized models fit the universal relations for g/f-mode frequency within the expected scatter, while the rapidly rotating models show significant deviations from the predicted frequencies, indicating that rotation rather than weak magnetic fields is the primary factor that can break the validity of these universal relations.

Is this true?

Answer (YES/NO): NO